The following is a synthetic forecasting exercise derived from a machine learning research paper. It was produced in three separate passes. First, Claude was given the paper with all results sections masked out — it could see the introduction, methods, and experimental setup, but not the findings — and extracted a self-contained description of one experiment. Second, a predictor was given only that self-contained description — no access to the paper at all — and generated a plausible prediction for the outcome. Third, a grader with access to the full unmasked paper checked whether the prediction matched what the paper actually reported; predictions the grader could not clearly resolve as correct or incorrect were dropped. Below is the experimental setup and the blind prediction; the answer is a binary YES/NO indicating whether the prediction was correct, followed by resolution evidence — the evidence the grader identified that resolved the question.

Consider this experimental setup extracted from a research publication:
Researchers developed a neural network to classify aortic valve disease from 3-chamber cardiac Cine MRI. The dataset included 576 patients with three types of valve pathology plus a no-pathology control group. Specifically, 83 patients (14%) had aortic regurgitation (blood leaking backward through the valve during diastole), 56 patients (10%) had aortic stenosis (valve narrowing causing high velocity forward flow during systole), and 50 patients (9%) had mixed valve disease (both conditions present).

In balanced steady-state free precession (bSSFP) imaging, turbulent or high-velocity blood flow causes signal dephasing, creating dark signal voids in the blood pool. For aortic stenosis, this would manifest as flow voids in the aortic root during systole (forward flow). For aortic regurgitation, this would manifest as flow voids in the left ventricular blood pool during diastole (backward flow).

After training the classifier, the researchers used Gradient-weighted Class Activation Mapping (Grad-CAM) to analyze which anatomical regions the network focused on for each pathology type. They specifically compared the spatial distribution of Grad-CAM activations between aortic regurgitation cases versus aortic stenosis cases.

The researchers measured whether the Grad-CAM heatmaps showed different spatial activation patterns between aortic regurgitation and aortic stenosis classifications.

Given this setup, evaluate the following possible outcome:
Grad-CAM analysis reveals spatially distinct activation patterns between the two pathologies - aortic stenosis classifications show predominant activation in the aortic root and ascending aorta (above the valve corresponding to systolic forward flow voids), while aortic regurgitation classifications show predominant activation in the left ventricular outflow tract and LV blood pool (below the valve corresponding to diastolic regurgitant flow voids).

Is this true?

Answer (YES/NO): YES